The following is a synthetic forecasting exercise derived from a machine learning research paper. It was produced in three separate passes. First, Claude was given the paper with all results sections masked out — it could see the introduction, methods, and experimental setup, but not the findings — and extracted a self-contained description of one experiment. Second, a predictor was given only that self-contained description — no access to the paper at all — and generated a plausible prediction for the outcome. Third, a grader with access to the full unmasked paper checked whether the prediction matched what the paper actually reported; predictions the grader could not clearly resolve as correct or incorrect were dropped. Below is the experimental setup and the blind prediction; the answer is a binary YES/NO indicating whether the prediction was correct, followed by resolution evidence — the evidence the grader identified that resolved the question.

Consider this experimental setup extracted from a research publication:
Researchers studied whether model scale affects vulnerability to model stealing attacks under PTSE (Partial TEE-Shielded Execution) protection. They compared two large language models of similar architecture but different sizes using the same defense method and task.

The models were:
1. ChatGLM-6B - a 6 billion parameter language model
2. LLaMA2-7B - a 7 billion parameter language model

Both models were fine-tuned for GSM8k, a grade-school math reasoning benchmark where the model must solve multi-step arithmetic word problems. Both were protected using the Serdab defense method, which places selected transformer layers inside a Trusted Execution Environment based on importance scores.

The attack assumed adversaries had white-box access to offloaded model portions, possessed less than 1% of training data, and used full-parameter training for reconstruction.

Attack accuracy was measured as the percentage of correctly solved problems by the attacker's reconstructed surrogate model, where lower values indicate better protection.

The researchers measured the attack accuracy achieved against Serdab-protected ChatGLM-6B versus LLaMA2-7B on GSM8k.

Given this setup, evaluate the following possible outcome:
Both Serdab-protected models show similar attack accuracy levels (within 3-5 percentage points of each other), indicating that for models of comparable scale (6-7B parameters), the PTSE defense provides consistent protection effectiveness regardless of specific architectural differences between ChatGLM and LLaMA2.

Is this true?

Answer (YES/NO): YES